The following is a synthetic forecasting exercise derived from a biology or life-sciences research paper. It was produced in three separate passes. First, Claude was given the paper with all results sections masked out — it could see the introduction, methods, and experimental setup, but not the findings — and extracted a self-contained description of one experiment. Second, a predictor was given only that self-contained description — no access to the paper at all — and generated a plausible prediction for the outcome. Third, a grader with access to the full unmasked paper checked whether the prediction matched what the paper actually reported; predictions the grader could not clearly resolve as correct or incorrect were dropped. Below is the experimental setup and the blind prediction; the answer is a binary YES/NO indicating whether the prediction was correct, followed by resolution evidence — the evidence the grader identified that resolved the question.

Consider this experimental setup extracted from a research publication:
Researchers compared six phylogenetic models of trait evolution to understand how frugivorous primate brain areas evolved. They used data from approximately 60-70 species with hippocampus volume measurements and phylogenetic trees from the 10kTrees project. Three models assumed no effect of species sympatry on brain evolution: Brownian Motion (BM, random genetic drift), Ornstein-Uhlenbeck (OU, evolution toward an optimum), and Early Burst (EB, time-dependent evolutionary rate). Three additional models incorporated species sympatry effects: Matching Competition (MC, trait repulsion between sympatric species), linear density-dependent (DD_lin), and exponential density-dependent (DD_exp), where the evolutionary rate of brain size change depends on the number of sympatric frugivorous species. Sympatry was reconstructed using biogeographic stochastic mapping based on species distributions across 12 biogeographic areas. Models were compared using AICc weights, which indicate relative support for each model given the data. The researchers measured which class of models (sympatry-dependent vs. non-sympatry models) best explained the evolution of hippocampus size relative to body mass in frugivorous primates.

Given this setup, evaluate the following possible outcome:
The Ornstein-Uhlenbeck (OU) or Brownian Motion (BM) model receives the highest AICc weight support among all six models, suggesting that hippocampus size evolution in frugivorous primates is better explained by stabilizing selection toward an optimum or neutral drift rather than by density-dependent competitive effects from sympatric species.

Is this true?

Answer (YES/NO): NO